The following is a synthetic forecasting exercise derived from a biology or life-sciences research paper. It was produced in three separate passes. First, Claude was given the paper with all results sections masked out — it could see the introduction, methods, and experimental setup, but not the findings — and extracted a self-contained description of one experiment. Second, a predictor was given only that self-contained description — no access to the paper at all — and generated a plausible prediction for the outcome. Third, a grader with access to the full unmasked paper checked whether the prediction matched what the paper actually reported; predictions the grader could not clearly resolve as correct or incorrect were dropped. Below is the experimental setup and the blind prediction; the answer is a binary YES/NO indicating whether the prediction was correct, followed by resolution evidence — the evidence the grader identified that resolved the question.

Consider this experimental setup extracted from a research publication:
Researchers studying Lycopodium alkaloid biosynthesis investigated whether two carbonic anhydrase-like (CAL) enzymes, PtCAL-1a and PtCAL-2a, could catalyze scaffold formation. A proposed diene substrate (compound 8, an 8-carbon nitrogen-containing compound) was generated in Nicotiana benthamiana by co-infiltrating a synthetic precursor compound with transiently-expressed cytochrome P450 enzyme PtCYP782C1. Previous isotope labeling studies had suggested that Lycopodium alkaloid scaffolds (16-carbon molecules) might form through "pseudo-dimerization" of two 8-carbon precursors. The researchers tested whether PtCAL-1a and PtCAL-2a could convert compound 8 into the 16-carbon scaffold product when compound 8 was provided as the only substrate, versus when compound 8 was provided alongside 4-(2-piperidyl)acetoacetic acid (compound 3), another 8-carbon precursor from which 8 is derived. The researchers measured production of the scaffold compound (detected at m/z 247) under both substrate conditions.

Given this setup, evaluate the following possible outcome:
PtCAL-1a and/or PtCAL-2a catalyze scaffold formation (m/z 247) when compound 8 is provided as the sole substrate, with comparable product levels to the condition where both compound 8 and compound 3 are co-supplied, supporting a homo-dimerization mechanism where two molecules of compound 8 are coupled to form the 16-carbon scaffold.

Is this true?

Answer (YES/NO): NO